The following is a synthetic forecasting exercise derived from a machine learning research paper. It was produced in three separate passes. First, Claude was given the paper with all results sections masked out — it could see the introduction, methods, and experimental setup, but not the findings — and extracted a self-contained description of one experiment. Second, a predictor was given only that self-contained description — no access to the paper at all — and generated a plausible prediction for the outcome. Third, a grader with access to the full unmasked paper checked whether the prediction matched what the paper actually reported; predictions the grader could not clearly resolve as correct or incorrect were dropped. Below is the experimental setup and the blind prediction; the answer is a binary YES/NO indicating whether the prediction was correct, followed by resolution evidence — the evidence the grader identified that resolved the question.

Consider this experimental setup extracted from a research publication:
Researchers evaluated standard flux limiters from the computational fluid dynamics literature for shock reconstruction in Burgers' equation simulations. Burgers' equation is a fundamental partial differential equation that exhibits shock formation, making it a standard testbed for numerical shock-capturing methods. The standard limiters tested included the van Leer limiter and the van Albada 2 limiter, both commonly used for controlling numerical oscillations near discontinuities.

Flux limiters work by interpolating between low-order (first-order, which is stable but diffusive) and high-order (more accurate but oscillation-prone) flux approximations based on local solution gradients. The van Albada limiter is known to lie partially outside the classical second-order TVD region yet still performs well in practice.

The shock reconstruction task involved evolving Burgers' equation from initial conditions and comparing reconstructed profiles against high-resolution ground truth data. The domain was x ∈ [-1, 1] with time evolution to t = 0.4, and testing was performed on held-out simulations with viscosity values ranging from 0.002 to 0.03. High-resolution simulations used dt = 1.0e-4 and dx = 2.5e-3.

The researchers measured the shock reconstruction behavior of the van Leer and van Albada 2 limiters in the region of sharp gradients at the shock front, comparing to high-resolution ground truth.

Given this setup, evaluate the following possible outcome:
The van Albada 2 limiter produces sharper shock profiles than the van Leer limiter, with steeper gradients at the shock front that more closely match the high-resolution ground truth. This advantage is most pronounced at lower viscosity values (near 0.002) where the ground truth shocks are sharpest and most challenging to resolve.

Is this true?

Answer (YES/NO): NO